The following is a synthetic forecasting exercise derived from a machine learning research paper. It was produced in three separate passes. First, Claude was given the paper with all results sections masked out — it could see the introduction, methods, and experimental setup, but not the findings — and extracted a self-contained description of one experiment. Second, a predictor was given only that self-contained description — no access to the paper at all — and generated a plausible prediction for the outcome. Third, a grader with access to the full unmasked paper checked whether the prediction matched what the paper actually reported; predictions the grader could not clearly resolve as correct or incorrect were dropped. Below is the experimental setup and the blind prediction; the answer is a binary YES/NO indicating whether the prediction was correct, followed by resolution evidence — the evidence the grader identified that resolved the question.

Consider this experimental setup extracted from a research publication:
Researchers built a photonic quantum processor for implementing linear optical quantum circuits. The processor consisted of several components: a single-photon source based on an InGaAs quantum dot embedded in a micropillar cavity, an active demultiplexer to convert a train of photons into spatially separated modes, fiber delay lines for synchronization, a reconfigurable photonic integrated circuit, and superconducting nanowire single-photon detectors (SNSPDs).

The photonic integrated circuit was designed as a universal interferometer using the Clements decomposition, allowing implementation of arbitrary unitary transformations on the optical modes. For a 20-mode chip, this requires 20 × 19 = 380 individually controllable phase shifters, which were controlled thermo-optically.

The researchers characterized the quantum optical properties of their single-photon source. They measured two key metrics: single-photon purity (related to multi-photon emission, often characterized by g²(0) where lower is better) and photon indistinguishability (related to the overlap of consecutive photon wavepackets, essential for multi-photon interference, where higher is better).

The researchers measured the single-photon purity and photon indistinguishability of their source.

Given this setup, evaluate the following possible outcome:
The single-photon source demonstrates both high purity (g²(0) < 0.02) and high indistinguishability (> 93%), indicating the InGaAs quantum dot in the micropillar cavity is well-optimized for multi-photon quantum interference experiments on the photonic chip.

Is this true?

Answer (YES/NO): NO